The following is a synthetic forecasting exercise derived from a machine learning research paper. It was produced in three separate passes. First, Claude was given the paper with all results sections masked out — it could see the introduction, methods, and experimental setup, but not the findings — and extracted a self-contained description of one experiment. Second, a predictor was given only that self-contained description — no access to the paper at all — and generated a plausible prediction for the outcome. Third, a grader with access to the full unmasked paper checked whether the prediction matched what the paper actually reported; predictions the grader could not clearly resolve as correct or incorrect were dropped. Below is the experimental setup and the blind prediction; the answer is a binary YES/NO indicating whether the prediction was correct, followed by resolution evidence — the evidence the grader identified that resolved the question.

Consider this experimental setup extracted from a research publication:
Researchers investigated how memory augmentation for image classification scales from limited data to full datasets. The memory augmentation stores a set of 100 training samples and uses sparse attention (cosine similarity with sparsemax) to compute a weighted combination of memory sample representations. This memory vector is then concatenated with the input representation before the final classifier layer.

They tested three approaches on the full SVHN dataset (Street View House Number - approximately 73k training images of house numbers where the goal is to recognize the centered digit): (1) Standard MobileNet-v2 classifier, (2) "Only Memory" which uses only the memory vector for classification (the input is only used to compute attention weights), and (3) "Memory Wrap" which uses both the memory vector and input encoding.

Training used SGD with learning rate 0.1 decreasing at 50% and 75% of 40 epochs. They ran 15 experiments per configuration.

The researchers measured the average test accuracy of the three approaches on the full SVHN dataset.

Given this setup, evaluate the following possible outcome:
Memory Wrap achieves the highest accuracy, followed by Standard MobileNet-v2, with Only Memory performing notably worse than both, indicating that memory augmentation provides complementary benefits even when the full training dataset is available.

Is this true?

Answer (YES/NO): NO